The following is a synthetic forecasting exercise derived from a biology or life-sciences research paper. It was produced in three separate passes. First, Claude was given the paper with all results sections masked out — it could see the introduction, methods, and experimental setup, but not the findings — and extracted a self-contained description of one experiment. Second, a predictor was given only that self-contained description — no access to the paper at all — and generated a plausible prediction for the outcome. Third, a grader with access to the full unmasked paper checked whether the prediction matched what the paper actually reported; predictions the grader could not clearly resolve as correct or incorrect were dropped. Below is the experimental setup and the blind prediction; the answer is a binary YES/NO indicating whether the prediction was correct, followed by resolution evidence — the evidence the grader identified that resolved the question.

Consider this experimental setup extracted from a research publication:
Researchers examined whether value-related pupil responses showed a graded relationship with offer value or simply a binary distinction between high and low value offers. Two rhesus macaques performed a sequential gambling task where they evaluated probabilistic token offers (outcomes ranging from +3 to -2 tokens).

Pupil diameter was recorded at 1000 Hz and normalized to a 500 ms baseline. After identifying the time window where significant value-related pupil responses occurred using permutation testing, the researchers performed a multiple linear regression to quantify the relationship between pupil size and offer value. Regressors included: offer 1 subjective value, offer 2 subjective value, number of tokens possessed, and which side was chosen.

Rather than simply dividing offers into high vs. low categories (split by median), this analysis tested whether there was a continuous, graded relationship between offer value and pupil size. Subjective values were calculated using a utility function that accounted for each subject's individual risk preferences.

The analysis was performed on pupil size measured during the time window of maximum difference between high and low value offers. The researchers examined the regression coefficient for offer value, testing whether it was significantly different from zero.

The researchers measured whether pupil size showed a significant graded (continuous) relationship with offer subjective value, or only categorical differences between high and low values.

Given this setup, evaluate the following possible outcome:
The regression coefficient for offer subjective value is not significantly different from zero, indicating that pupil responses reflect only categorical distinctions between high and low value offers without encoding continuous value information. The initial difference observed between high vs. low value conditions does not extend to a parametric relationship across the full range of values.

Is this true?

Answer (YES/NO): NO